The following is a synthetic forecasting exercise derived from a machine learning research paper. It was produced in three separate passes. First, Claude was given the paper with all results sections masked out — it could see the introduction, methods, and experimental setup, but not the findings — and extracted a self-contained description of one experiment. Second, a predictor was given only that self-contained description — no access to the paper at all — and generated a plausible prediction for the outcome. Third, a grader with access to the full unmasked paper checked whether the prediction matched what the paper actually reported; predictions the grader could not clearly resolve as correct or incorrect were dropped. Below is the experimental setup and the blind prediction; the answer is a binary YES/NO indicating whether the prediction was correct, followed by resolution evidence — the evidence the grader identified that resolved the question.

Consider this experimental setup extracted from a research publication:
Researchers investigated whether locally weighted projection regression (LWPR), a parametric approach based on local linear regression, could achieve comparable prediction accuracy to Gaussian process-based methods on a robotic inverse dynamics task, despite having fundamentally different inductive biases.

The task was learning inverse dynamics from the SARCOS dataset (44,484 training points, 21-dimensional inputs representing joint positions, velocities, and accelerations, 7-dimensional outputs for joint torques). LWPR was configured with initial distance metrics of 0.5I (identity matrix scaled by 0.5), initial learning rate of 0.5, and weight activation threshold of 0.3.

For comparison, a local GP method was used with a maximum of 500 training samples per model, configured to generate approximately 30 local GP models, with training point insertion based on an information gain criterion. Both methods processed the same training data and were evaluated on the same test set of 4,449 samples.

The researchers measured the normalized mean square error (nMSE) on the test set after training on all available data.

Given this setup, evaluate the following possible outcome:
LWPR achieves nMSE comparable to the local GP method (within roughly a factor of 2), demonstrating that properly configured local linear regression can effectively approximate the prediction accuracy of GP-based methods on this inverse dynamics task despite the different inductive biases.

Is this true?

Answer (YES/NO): NO